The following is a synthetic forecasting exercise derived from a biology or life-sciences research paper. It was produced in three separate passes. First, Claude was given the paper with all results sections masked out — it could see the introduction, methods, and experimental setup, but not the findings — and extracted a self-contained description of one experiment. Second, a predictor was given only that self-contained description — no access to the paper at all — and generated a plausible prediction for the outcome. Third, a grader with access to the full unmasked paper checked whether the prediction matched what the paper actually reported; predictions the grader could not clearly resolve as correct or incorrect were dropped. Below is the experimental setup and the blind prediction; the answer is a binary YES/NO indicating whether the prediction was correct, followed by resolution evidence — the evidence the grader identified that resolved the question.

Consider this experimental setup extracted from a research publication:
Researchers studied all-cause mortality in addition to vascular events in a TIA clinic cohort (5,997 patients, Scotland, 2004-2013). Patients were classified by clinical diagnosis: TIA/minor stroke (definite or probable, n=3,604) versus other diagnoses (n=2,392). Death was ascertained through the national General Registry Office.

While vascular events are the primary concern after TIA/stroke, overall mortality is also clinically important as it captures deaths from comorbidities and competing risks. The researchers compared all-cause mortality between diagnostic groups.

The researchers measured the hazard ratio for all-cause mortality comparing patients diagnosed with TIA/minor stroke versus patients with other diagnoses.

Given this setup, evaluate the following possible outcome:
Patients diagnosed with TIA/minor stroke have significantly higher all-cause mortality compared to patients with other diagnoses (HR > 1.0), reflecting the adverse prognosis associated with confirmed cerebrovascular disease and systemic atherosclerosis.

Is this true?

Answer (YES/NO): NO